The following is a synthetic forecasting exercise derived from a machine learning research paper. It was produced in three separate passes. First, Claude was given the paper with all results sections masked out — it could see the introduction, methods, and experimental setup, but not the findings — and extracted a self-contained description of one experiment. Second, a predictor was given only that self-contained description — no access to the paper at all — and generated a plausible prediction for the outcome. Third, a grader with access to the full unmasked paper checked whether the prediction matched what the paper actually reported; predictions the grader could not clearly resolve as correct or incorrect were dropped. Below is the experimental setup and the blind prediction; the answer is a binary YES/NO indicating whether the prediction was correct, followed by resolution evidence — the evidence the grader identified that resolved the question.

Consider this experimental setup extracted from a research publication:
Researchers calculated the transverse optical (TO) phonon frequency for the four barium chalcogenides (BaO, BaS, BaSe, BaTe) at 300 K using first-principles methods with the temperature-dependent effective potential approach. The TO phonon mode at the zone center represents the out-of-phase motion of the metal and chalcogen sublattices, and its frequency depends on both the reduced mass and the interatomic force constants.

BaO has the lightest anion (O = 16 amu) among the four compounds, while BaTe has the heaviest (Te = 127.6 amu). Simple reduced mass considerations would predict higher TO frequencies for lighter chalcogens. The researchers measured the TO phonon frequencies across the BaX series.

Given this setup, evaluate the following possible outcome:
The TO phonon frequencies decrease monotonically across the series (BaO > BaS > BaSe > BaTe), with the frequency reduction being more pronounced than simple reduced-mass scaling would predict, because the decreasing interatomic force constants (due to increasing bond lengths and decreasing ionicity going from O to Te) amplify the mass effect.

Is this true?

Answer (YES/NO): NO